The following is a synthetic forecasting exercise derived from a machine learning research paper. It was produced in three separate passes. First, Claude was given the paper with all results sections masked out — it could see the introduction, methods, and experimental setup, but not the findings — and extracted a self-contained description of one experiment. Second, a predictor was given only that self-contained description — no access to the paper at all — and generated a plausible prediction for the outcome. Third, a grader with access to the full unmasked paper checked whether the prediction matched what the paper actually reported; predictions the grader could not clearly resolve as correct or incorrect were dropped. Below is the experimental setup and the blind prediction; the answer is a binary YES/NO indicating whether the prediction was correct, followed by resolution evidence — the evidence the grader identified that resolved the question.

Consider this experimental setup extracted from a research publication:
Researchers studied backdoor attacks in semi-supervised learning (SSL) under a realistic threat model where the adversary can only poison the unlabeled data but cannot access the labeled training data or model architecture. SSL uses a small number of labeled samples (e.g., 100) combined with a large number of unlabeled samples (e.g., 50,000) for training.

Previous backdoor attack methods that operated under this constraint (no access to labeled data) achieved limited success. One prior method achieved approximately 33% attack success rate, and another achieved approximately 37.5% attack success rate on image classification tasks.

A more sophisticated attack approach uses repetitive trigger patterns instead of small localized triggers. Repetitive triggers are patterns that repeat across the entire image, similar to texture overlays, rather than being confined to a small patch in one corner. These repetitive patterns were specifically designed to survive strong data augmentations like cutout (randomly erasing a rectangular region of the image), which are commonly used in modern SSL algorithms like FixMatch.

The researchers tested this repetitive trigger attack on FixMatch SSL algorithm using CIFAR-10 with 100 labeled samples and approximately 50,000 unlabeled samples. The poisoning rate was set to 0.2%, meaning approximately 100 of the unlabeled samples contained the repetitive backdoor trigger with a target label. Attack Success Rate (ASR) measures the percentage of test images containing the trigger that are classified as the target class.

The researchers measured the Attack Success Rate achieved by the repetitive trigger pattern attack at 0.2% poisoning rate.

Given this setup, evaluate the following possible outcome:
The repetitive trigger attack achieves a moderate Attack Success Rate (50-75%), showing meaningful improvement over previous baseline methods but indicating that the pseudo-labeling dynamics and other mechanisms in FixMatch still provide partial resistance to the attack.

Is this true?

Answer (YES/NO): NO